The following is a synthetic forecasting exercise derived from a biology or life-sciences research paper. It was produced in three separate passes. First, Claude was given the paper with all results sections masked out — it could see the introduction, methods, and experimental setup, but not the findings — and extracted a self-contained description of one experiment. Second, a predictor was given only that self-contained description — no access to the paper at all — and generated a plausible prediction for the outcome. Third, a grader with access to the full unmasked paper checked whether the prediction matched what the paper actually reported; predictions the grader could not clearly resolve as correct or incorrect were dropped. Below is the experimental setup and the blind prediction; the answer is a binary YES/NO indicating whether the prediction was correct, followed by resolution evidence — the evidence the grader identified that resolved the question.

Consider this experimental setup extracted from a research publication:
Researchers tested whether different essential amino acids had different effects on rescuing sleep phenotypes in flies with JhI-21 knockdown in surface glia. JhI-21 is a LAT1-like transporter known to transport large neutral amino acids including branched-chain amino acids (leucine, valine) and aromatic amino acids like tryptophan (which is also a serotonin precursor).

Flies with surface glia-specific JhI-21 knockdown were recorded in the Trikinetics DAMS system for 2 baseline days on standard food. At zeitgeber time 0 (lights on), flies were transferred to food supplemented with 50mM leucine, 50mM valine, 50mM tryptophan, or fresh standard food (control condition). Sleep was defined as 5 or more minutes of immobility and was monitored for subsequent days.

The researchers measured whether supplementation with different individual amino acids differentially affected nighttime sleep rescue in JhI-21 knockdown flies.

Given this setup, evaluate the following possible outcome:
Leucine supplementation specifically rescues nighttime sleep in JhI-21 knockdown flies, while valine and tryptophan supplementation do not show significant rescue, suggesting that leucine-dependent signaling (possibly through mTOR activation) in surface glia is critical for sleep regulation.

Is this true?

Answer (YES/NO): NO